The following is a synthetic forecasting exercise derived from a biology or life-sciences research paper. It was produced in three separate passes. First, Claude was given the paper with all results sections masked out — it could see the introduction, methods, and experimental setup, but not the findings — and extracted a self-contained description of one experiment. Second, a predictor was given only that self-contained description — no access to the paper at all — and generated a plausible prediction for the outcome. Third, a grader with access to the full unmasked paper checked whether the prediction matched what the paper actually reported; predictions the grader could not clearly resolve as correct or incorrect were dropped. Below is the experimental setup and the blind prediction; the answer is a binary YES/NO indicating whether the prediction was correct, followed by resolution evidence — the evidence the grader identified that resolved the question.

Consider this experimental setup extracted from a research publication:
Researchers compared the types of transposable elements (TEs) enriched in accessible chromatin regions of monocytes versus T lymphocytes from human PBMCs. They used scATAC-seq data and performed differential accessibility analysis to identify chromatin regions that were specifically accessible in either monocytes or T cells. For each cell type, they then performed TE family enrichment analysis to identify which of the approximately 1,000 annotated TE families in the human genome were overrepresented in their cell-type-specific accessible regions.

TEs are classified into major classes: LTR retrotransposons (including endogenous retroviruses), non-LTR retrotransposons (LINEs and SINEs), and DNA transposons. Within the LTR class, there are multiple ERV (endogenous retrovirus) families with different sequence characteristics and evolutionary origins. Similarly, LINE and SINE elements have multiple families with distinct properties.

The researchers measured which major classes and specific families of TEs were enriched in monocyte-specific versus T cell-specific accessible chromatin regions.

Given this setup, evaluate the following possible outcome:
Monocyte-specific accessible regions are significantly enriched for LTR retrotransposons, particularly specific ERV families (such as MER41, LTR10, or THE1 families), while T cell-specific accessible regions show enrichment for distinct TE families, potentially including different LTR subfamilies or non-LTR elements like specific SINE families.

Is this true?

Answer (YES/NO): NO